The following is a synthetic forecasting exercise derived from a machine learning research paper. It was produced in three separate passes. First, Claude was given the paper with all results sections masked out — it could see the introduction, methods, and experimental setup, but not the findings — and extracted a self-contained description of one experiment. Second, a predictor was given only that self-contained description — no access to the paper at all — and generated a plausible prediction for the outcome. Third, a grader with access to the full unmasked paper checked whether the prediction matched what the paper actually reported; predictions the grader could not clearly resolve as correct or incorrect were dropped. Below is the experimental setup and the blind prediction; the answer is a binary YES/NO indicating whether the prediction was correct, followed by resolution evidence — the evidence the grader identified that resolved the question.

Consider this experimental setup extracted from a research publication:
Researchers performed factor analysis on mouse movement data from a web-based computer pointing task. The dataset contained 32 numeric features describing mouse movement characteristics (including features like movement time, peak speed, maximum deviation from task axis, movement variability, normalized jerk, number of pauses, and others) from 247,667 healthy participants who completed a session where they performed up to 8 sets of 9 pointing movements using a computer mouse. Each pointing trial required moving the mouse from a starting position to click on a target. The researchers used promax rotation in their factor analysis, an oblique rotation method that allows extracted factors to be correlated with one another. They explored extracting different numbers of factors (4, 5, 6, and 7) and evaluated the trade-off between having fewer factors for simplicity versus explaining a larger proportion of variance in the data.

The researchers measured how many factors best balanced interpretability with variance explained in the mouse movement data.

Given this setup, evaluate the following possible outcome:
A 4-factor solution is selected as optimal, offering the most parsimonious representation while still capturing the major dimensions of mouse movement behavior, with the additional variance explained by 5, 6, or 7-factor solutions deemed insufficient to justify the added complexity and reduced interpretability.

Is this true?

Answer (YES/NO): NO